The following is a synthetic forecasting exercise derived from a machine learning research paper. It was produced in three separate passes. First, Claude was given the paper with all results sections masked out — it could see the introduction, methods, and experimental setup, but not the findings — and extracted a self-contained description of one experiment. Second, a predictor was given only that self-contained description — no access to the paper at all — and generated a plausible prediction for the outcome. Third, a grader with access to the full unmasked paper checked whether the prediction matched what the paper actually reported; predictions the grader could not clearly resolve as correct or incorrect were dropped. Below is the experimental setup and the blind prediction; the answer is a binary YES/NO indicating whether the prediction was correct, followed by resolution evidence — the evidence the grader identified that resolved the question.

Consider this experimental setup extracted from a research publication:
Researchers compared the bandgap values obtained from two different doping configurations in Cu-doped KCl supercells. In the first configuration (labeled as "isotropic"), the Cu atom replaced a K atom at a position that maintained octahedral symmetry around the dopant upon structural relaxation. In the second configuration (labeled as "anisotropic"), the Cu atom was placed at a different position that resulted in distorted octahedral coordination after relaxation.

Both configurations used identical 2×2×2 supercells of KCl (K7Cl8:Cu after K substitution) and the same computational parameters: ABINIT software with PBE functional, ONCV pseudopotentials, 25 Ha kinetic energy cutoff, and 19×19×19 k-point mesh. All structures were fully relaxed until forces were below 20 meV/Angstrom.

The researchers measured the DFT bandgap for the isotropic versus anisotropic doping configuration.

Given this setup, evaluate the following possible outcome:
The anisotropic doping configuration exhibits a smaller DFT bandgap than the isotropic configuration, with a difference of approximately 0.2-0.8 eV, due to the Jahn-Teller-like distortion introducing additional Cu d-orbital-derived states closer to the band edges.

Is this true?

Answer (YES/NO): NO